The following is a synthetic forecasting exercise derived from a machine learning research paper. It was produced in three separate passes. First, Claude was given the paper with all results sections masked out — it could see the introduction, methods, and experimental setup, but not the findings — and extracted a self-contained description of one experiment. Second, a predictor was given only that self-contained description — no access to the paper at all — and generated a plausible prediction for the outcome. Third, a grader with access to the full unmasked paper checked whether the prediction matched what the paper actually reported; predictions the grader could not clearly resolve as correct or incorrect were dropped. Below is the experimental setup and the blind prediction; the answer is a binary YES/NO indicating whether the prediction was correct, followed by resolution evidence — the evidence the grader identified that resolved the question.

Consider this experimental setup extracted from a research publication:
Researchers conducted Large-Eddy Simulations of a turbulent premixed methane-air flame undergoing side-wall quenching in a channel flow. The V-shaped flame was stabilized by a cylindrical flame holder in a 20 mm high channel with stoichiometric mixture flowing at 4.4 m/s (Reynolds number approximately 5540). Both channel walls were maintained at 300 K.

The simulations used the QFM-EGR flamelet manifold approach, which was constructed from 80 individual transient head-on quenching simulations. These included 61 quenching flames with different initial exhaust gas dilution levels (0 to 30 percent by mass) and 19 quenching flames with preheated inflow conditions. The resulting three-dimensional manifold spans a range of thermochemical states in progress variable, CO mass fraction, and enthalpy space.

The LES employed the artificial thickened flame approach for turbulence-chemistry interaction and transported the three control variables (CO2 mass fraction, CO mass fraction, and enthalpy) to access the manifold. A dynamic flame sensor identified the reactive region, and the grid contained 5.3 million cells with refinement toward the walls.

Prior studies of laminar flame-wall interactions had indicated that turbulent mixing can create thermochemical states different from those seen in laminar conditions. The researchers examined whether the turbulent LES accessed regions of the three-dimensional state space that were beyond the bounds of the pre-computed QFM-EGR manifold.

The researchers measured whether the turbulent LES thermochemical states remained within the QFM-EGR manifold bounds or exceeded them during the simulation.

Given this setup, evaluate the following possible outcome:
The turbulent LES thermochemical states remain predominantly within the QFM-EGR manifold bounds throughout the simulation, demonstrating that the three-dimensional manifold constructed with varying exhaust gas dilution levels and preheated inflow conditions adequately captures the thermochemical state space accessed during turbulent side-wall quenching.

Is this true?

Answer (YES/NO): YES